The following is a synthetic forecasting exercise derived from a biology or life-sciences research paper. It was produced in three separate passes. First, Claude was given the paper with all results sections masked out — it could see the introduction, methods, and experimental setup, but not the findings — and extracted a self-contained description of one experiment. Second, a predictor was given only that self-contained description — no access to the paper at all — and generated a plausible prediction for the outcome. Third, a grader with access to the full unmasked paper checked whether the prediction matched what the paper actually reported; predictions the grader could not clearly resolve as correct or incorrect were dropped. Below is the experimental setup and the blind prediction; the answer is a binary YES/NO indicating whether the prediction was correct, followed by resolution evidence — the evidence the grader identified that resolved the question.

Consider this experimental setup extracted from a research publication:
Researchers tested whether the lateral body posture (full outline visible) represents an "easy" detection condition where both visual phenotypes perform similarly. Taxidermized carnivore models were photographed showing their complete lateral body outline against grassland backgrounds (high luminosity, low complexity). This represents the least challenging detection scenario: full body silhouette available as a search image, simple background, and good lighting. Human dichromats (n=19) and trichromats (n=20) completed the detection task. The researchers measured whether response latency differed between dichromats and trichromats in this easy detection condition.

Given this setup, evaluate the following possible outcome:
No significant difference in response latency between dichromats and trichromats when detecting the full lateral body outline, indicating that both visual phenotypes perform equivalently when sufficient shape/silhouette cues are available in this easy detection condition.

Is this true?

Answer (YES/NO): NO